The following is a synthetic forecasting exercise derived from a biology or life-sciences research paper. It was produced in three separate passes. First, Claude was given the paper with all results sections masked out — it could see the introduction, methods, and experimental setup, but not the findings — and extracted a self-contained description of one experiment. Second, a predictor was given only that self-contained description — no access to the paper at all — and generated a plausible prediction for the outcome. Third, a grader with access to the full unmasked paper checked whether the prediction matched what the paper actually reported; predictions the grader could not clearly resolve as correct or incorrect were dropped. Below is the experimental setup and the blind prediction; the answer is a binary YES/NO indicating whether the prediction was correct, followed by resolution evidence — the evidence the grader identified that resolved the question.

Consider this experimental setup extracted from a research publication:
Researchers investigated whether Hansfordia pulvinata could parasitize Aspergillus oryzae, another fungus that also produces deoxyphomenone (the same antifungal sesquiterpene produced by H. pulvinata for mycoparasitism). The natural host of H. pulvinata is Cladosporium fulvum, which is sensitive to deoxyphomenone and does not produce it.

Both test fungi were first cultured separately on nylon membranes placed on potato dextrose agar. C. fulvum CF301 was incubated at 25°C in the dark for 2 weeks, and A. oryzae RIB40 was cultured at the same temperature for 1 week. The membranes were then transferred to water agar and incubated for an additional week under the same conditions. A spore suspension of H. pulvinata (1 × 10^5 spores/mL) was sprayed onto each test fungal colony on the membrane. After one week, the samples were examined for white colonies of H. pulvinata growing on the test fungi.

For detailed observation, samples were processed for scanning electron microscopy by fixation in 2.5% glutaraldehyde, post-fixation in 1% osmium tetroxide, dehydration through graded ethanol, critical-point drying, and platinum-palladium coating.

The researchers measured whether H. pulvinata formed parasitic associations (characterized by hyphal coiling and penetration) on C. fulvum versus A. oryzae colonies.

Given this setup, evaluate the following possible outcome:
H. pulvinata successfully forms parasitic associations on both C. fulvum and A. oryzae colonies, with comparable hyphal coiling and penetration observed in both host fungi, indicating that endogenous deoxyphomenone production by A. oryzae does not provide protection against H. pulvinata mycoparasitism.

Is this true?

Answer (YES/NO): NO